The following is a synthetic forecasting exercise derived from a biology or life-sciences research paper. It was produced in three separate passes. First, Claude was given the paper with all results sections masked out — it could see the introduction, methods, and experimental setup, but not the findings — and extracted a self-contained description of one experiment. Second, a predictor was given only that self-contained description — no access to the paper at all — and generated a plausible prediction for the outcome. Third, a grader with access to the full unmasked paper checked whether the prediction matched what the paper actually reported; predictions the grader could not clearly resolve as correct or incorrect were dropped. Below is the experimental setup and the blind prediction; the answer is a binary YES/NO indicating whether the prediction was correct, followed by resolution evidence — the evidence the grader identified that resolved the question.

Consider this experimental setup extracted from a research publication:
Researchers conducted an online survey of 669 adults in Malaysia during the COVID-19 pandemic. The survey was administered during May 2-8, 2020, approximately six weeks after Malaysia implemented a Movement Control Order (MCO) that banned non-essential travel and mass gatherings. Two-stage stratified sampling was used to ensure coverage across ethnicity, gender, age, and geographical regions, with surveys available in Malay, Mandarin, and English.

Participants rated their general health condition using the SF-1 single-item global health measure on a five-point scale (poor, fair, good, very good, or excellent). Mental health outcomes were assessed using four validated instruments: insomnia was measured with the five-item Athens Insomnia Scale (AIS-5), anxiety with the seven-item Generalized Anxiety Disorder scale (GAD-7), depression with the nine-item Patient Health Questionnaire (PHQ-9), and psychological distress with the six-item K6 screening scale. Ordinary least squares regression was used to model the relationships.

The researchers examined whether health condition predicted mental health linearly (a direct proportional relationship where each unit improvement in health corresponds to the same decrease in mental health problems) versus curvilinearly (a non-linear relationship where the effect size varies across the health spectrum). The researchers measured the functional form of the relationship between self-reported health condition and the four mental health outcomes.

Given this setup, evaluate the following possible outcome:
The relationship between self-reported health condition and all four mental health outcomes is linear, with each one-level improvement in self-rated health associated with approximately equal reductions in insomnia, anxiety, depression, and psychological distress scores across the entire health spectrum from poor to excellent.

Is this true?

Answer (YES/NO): NO